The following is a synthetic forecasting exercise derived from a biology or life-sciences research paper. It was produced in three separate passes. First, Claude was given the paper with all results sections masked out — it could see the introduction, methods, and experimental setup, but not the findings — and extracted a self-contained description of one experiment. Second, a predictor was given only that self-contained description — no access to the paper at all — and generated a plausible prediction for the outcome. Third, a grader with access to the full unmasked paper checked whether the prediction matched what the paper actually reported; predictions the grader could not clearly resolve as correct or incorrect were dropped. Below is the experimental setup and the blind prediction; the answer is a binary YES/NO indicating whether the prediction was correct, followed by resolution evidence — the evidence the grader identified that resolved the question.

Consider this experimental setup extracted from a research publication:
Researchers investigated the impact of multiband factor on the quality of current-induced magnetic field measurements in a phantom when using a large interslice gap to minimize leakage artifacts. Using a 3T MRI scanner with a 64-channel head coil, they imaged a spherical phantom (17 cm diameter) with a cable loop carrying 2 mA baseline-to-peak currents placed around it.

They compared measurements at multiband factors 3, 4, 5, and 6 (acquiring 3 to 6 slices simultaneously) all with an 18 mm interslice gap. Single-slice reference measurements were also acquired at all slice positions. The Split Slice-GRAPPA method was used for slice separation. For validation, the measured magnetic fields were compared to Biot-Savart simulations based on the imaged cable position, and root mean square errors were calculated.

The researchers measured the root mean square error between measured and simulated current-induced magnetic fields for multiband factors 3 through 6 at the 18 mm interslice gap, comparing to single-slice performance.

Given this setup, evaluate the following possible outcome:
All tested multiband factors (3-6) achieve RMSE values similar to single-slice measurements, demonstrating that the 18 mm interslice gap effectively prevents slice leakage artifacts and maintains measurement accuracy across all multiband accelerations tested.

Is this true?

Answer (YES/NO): NO